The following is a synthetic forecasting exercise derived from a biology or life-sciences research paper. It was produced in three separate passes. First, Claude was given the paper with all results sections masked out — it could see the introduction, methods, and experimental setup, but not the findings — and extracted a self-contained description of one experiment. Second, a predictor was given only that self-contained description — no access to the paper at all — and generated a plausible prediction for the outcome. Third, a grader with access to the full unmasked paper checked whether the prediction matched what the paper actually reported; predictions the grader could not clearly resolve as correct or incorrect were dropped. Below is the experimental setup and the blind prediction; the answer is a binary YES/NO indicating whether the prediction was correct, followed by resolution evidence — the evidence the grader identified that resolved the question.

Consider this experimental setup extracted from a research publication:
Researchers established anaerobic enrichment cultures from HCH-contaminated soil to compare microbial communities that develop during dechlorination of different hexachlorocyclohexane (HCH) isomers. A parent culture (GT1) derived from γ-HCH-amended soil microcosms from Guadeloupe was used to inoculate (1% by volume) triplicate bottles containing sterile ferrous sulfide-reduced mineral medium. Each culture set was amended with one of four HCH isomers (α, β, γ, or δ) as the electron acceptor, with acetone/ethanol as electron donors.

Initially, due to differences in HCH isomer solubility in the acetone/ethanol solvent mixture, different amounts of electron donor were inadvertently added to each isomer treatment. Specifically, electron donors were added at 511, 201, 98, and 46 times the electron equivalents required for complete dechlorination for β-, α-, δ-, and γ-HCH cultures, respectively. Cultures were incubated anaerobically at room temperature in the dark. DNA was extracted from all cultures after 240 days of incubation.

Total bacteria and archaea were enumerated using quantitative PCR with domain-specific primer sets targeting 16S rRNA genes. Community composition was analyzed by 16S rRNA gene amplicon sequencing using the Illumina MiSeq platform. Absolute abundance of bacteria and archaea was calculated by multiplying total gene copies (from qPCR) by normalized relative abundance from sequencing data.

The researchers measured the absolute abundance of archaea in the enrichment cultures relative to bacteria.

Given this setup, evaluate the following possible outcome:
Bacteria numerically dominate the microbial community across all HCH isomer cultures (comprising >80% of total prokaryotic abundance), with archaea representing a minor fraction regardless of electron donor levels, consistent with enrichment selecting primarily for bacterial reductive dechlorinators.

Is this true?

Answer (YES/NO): NO